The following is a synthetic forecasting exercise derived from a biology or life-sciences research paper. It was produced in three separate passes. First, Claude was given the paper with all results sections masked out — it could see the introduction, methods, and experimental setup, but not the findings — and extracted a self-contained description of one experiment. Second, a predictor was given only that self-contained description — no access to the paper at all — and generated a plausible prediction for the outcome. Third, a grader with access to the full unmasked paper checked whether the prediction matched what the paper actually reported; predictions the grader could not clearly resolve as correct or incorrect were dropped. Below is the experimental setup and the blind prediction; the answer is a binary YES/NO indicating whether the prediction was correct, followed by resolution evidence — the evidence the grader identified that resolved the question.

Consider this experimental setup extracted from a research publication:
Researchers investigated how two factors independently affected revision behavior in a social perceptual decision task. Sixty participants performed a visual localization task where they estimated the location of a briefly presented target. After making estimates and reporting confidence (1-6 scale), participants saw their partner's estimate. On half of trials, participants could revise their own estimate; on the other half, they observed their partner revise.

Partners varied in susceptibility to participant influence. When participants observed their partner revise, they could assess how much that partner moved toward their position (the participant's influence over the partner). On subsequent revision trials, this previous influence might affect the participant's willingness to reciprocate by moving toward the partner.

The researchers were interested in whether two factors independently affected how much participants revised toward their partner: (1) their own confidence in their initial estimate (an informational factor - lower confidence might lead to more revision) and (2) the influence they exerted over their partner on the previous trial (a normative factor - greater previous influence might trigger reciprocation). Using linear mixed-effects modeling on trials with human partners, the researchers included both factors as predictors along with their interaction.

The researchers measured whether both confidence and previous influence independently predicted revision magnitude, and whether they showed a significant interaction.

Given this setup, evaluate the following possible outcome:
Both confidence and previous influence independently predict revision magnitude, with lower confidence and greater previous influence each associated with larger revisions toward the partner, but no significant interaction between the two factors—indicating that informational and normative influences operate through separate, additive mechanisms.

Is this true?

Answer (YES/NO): NO